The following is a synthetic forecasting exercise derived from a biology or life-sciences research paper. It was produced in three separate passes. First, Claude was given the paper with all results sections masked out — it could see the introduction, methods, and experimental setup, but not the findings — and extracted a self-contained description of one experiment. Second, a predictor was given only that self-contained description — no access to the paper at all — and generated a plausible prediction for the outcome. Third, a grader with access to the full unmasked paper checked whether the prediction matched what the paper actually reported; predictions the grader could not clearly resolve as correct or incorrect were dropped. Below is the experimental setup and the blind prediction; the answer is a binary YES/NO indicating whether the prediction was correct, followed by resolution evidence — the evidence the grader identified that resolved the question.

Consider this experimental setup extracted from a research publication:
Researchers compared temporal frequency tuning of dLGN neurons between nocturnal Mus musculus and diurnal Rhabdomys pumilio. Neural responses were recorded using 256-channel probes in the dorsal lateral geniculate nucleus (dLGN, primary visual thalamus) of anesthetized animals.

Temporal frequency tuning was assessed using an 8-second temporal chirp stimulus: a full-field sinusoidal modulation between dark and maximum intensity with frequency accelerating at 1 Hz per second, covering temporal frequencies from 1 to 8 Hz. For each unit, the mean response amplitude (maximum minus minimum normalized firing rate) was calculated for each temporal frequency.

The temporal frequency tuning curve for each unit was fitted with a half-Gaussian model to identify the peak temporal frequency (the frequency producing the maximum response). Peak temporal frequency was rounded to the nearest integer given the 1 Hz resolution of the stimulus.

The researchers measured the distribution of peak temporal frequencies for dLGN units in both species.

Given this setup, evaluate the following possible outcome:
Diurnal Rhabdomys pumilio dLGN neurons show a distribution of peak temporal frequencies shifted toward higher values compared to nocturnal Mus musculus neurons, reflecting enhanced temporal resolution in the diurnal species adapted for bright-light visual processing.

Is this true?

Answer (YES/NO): YES